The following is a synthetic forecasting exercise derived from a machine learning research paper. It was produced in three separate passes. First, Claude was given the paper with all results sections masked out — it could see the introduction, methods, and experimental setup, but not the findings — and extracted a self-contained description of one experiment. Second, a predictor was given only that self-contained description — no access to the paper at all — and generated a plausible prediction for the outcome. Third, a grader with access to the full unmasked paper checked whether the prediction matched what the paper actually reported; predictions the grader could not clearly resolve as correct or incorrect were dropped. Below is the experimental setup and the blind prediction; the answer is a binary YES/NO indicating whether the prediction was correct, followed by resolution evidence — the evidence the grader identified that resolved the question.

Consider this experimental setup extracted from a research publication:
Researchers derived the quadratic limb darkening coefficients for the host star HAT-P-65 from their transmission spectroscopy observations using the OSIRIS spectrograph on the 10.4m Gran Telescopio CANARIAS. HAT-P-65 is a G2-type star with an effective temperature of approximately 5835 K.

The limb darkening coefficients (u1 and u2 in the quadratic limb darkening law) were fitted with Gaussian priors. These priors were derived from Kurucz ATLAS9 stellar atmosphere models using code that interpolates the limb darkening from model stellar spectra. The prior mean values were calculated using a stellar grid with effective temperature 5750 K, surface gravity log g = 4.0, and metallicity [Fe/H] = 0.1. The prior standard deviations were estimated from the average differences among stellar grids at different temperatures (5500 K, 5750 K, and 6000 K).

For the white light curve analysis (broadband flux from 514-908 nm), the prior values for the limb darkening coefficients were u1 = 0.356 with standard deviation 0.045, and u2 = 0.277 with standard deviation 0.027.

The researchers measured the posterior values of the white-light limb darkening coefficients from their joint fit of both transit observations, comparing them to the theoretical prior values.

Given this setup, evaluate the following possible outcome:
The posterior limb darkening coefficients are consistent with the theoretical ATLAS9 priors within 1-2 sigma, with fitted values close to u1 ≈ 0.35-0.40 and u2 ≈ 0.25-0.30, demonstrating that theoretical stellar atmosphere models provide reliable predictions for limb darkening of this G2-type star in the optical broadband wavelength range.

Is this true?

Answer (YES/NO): NO